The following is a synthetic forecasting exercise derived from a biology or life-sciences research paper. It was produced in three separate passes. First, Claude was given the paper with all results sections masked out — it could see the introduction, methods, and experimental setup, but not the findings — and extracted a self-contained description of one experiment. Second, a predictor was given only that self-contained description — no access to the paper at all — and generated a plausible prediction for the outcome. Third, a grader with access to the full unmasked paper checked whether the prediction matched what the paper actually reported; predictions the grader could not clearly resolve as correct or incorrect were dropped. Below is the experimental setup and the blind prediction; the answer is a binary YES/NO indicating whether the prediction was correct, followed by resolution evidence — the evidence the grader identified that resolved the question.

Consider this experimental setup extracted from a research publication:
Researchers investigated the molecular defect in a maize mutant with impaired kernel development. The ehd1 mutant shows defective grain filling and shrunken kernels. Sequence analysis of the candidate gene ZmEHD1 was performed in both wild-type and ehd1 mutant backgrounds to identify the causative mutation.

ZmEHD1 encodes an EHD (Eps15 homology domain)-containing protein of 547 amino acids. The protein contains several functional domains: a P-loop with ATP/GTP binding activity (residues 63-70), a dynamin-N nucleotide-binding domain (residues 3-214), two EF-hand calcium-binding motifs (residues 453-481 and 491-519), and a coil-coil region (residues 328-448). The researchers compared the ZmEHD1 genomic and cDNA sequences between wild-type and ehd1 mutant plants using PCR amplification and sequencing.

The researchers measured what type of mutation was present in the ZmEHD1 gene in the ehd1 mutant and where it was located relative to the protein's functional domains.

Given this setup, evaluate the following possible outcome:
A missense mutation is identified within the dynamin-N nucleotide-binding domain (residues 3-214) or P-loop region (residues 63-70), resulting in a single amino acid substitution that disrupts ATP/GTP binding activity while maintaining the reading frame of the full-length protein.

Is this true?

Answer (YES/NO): NO